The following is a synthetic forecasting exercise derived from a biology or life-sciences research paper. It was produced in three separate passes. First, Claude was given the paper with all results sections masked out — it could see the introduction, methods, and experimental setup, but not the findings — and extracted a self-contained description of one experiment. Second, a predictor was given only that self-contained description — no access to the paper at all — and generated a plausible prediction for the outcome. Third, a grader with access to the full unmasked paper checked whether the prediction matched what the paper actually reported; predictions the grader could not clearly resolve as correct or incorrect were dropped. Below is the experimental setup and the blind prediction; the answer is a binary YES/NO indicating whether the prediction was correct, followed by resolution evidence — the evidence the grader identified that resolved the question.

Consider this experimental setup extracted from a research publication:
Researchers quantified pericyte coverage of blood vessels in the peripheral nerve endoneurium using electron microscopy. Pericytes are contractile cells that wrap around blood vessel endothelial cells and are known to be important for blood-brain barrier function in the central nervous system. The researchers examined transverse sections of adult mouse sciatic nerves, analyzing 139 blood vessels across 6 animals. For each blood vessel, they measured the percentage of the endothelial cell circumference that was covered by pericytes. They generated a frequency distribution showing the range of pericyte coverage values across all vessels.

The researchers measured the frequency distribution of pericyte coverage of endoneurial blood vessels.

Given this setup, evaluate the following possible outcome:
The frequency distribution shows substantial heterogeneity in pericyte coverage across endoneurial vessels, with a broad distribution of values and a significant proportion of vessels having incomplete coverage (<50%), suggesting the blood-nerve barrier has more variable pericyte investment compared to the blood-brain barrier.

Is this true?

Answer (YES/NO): YES